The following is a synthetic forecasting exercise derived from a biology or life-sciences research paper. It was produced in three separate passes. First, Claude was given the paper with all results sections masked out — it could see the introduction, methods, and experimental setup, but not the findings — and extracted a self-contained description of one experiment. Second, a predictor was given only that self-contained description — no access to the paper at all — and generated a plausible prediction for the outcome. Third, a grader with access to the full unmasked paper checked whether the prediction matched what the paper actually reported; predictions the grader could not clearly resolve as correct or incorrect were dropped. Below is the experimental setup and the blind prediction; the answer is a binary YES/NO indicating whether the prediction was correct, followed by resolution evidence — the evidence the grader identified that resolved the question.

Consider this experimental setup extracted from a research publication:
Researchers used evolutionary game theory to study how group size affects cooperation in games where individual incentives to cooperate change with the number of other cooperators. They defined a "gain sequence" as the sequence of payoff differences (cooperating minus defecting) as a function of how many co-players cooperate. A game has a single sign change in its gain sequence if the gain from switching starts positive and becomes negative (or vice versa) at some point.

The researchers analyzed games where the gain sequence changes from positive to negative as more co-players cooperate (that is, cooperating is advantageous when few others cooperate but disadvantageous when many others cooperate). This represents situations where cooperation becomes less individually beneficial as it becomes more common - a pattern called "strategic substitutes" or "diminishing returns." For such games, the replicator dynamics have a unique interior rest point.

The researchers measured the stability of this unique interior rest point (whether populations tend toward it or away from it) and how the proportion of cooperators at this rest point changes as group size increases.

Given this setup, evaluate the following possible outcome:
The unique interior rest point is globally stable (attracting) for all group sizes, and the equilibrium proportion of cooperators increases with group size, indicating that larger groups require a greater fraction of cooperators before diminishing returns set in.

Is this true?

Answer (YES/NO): NO